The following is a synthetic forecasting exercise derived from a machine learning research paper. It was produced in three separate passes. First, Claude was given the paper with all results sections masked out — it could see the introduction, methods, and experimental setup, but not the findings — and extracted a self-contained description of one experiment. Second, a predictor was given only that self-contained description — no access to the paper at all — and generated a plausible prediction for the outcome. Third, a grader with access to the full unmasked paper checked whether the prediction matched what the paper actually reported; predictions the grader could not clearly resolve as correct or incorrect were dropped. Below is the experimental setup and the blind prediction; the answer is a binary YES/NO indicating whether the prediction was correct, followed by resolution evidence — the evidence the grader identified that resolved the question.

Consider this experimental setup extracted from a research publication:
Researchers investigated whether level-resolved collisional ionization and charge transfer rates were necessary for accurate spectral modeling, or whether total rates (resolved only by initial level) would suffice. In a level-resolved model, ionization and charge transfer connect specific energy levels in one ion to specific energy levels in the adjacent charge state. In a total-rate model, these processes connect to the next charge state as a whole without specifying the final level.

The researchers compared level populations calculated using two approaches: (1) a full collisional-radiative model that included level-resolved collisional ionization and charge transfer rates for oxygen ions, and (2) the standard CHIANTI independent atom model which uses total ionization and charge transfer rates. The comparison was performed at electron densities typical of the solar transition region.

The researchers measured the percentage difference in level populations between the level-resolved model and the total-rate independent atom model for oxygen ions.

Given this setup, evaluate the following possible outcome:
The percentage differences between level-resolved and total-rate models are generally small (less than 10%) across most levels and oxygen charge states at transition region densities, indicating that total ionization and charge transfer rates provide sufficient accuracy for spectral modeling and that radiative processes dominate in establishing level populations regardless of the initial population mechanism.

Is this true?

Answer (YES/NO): YES